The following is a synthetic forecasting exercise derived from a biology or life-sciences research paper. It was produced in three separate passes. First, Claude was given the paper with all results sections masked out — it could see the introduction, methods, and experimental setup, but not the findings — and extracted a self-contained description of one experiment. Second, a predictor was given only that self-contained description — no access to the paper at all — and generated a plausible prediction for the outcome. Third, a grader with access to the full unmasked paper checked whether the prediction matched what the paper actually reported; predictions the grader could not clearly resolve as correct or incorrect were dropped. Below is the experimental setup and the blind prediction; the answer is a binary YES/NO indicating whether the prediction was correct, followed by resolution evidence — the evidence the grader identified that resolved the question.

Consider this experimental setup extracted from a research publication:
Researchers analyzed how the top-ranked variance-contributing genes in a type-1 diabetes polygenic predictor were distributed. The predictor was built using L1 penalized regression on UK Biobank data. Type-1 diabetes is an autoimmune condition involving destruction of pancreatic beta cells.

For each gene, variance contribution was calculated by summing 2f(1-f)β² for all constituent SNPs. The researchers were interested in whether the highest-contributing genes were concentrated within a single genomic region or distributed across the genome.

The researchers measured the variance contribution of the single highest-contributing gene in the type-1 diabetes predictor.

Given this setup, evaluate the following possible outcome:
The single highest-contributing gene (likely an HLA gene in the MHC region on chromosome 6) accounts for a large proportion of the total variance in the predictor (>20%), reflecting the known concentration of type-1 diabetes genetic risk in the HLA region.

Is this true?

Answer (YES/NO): NO